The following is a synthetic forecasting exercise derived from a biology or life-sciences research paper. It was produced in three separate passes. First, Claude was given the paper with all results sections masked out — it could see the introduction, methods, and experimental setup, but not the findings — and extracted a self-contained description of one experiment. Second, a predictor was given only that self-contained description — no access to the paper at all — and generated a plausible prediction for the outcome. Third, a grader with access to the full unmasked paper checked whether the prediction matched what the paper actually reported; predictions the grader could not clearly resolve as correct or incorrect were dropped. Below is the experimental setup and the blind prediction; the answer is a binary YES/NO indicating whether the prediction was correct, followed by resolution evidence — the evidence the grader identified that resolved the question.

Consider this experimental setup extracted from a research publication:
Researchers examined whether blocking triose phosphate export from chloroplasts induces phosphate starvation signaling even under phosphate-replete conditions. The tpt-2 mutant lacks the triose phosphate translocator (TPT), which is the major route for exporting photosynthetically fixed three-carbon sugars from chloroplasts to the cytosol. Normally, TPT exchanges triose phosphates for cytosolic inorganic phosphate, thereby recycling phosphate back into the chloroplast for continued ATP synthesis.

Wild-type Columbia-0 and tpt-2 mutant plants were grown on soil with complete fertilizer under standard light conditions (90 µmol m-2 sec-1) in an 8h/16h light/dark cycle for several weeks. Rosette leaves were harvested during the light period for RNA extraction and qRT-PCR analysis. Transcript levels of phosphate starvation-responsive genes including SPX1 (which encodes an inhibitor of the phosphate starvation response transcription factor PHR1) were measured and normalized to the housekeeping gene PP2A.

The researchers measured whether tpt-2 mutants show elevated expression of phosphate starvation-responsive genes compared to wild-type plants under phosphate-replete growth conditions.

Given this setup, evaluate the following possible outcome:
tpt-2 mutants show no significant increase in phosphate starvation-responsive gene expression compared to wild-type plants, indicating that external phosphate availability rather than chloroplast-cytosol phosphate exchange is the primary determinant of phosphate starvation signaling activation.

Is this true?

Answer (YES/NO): YES